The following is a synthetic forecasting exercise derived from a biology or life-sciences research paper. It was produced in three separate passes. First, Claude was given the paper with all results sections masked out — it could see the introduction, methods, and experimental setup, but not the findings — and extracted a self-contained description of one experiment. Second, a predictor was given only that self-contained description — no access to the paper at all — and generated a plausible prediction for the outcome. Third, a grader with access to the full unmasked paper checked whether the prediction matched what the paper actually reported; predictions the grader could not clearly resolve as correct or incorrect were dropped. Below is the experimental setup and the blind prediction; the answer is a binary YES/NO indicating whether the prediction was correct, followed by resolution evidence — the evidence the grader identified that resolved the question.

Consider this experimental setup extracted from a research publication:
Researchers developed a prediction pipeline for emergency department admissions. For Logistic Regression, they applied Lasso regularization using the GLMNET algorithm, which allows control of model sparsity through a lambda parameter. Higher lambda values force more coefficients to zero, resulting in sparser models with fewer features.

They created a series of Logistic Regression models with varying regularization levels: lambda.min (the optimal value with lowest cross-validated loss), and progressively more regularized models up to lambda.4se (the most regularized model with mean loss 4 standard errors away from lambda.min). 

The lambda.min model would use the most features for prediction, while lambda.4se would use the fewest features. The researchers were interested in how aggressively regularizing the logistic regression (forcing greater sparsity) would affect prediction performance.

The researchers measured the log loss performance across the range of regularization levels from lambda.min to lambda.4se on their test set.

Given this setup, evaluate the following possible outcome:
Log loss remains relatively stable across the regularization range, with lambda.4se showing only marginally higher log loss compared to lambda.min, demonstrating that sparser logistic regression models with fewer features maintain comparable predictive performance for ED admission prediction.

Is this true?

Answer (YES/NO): NO